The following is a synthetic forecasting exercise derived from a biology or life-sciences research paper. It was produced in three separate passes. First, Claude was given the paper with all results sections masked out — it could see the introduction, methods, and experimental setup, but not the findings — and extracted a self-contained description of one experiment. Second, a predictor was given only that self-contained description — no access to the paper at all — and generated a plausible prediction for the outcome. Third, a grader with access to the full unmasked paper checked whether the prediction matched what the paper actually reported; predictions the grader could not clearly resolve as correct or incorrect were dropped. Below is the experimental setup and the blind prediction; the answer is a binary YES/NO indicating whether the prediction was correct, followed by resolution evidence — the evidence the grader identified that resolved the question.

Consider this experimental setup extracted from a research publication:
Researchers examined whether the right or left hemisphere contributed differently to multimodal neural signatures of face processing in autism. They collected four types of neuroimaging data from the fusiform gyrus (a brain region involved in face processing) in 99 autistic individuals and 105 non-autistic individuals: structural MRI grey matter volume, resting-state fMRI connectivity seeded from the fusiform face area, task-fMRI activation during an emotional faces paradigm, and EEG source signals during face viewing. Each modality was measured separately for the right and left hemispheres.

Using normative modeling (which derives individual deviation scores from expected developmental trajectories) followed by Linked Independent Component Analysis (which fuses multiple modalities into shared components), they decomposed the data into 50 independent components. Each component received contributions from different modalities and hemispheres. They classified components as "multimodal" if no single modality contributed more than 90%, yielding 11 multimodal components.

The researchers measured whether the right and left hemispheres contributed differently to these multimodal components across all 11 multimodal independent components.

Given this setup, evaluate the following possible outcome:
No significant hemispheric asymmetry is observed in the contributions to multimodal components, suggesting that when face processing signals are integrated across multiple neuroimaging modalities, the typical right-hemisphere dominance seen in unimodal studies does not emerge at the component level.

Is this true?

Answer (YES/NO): NO